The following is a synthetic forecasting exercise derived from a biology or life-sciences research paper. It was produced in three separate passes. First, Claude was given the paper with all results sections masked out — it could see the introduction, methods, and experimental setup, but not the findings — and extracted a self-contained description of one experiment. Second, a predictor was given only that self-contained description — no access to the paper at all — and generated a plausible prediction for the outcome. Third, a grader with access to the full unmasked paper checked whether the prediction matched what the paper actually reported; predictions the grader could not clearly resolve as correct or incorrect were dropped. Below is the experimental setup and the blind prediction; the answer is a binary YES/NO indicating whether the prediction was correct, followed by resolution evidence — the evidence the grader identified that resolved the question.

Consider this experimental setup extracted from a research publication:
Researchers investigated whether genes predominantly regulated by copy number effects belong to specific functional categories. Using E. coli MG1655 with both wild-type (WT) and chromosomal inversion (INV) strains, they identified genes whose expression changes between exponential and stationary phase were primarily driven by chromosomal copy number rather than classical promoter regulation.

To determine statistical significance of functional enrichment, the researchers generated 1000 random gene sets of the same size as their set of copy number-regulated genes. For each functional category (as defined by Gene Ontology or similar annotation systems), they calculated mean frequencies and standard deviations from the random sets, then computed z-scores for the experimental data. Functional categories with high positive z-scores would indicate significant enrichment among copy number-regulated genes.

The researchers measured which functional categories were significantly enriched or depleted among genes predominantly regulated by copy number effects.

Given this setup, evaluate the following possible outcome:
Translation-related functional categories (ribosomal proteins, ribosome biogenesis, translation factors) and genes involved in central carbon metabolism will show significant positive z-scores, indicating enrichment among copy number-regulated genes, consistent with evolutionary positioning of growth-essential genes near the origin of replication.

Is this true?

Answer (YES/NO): NO